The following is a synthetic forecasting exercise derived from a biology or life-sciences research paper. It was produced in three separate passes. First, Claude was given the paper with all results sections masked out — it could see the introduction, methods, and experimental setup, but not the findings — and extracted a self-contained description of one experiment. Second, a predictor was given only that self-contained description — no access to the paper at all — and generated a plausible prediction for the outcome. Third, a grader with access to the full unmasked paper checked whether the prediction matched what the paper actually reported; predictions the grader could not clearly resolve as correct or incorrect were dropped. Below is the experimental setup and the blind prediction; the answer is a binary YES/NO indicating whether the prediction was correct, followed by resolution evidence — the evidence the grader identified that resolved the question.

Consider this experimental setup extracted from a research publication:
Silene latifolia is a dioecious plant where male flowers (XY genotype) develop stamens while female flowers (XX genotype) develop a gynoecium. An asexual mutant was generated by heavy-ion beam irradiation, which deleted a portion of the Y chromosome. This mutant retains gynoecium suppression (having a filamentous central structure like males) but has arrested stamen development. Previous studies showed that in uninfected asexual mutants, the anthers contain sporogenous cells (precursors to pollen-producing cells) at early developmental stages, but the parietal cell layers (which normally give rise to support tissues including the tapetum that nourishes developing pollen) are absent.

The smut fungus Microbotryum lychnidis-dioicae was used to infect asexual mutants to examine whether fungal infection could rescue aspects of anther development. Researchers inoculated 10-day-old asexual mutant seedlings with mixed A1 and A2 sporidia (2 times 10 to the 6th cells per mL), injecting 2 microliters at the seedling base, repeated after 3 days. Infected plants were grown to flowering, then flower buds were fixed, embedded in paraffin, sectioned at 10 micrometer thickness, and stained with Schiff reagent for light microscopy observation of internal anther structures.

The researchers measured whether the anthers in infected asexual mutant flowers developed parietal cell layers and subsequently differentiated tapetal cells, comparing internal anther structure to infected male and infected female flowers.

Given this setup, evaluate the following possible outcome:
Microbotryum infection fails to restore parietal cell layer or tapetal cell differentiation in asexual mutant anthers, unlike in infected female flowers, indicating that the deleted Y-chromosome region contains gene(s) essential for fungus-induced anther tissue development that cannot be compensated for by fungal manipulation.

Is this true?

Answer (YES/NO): NO